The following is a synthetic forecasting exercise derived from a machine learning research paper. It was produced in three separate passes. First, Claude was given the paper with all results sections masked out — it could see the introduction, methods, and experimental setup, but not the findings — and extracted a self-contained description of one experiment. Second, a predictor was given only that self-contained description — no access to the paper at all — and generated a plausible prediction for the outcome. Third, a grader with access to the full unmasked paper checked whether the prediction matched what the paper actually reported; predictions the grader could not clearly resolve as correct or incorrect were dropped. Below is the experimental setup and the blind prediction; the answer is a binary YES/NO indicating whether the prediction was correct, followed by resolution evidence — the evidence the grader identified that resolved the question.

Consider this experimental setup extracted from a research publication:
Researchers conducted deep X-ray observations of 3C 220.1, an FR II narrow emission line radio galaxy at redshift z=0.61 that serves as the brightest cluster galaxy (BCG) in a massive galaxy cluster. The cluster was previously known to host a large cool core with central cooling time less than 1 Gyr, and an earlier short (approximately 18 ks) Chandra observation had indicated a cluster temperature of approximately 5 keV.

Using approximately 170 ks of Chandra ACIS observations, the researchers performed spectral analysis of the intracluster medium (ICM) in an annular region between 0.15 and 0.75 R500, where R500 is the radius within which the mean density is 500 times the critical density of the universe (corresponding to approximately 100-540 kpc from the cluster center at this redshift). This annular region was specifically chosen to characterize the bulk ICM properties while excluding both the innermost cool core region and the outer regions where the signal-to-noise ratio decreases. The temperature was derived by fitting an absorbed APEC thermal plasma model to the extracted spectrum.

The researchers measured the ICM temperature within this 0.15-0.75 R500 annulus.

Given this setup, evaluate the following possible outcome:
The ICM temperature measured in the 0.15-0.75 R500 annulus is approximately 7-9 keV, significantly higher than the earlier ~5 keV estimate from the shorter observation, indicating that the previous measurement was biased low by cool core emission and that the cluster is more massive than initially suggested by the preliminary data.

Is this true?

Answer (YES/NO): NO